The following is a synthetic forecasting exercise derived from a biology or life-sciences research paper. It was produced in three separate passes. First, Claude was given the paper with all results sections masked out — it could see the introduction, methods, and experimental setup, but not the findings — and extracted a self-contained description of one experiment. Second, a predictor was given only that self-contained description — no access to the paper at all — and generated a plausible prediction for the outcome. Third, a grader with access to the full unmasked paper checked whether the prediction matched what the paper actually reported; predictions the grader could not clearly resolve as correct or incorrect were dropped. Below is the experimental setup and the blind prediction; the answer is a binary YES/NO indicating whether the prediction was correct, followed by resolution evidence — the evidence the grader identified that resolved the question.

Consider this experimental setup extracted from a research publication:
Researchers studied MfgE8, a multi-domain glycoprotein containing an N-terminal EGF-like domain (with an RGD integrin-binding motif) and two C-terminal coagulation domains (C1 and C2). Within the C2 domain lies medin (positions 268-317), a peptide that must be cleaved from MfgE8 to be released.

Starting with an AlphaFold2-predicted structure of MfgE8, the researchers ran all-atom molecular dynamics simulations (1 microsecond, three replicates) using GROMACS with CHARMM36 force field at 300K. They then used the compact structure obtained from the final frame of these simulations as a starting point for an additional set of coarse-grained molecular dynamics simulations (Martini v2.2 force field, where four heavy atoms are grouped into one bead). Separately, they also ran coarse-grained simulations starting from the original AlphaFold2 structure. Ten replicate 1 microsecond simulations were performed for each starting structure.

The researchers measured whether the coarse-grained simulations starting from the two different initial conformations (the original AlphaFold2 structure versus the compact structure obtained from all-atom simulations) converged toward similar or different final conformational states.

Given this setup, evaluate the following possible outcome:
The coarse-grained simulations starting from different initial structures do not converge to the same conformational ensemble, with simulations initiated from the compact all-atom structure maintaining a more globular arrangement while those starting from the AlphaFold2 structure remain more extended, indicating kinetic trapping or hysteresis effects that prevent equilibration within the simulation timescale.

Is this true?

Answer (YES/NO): NO